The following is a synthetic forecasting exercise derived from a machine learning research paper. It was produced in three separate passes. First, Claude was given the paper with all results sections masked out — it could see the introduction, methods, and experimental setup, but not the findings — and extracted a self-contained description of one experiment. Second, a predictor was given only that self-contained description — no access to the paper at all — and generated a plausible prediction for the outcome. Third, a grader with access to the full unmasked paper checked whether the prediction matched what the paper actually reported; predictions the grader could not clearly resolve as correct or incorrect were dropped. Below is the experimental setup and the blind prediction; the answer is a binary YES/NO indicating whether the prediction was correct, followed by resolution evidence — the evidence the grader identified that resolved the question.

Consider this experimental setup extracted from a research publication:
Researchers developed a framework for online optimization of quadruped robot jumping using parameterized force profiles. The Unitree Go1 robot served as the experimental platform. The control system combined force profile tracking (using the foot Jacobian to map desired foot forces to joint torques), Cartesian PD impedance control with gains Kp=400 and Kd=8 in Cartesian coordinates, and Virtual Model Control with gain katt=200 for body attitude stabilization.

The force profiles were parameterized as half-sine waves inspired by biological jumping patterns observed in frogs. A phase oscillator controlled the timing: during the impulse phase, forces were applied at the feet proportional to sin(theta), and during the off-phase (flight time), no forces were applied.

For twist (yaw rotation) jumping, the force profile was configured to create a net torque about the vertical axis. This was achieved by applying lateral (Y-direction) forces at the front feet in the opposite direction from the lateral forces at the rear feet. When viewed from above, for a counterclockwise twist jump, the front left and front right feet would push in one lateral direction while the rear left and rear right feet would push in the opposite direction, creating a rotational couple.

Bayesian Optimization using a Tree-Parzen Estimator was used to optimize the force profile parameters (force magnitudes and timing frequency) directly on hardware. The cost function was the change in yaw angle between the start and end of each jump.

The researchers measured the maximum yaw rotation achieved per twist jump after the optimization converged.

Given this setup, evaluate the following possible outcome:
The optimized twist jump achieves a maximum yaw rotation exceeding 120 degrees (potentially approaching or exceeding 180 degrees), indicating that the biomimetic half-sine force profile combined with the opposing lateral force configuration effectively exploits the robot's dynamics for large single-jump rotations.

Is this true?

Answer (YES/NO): NO